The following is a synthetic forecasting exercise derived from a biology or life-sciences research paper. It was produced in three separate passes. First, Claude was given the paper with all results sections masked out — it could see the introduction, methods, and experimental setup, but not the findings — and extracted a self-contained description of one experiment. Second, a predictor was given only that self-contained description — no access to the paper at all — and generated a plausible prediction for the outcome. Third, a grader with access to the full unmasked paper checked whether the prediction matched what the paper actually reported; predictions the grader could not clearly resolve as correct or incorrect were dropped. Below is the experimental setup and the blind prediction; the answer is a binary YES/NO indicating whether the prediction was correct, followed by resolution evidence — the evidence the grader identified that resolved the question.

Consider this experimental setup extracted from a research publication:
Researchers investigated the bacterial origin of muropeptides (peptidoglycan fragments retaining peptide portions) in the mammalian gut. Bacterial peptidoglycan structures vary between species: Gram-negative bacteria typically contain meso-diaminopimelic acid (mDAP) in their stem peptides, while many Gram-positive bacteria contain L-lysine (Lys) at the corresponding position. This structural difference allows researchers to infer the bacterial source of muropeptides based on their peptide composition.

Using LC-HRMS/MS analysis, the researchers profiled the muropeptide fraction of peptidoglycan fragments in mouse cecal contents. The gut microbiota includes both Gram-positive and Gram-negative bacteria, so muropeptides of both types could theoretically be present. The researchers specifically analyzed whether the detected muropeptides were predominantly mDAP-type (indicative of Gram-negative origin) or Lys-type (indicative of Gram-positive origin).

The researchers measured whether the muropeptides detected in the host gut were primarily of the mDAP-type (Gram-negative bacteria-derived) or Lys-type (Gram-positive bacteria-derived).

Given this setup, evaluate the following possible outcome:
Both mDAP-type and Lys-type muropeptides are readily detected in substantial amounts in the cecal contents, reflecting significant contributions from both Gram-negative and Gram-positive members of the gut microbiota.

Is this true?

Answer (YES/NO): NO